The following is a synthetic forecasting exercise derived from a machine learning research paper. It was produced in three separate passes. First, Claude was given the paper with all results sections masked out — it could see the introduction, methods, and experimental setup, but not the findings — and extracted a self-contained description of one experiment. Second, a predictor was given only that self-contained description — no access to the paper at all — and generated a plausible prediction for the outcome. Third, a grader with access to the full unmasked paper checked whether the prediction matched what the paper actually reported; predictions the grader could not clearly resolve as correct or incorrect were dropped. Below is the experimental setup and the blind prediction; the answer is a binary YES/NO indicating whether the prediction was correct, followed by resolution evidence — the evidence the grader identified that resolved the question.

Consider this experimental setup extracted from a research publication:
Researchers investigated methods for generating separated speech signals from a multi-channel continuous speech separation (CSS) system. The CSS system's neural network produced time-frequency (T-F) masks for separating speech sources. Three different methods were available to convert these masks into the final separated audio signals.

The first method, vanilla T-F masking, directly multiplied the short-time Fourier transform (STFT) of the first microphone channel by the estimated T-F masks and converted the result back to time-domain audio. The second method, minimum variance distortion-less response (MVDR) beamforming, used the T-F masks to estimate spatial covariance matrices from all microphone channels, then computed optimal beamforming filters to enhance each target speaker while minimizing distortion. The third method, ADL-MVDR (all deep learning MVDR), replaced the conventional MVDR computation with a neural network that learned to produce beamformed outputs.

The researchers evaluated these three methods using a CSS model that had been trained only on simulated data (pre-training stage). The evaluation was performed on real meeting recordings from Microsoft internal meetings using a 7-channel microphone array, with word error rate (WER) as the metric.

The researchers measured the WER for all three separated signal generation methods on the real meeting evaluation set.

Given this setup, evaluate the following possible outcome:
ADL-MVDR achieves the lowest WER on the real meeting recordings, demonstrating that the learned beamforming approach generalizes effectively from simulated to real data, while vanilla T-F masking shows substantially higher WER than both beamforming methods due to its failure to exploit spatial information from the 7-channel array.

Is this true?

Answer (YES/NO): NO